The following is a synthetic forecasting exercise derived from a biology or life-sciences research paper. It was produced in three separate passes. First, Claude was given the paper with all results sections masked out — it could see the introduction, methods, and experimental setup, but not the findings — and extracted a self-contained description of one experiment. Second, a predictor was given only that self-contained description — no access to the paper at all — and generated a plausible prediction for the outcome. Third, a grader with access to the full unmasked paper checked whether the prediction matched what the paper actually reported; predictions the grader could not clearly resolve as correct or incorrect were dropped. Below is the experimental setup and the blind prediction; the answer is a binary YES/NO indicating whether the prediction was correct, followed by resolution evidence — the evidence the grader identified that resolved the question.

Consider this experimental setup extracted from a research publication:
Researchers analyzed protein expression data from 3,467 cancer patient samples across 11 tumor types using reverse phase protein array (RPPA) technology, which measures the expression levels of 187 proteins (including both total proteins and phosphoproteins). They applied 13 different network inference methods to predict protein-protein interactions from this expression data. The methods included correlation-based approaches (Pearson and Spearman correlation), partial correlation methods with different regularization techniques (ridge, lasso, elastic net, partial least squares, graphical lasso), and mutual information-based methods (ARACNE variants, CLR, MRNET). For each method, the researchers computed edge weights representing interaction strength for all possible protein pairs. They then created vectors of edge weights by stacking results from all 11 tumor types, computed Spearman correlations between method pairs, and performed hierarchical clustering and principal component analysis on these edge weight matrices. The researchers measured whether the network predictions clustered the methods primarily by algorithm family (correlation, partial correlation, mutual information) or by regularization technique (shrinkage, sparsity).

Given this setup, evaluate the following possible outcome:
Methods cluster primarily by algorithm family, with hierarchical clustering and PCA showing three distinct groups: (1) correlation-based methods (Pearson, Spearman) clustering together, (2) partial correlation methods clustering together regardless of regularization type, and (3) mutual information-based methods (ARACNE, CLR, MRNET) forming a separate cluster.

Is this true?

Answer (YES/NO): YES